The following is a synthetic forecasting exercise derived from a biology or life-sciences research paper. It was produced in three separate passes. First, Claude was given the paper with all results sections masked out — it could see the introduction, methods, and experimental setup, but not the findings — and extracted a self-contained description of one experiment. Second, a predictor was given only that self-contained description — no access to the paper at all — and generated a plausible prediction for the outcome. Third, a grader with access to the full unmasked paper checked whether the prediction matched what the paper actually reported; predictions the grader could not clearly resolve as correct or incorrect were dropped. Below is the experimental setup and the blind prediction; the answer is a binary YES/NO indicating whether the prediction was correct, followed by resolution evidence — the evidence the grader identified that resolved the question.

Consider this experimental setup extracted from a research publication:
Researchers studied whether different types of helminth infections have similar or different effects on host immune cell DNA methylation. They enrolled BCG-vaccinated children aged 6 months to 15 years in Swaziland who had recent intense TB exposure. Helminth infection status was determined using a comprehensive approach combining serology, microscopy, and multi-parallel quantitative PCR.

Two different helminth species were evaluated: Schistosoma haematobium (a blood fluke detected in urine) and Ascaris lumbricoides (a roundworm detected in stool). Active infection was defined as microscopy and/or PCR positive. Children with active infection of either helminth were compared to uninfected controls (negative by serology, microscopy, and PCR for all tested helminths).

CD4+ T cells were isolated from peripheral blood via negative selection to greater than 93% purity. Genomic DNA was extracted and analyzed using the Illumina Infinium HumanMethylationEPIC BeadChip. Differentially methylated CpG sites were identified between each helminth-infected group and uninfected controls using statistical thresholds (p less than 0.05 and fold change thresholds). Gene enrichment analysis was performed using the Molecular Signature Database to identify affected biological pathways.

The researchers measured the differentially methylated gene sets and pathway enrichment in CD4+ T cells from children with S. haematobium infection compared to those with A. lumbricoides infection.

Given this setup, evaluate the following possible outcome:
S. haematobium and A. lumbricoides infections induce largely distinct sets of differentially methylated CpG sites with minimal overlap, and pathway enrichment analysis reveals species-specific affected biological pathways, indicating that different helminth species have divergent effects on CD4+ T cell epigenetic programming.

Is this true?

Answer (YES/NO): NO